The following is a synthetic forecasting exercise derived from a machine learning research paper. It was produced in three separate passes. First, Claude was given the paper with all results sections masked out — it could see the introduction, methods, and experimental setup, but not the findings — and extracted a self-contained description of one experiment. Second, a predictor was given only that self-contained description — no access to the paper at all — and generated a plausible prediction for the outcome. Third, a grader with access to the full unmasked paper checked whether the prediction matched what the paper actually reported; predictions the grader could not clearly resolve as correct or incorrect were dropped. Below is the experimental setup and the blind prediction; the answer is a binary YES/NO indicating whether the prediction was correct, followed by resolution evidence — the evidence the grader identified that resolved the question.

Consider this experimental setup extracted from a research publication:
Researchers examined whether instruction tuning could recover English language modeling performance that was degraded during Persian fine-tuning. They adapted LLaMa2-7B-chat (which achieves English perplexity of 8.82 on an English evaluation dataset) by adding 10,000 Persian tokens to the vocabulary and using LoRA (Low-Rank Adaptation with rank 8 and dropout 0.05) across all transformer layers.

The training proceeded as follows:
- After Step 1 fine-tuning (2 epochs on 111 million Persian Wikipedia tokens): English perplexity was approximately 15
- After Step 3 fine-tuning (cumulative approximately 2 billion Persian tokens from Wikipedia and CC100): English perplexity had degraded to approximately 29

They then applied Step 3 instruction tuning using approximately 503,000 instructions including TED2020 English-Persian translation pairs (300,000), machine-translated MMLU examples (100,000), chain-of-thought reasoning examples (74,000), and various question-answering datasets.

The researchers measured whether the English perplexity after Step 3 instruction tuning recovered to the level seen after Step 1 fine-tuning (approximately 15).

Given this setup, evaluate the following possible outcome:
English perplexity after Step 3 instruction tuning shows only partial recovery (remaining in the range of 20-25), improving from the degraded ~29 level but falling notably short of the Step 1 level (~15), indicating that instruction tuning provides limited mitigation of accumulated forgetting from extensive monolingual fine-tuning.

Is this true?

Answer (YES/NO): NO